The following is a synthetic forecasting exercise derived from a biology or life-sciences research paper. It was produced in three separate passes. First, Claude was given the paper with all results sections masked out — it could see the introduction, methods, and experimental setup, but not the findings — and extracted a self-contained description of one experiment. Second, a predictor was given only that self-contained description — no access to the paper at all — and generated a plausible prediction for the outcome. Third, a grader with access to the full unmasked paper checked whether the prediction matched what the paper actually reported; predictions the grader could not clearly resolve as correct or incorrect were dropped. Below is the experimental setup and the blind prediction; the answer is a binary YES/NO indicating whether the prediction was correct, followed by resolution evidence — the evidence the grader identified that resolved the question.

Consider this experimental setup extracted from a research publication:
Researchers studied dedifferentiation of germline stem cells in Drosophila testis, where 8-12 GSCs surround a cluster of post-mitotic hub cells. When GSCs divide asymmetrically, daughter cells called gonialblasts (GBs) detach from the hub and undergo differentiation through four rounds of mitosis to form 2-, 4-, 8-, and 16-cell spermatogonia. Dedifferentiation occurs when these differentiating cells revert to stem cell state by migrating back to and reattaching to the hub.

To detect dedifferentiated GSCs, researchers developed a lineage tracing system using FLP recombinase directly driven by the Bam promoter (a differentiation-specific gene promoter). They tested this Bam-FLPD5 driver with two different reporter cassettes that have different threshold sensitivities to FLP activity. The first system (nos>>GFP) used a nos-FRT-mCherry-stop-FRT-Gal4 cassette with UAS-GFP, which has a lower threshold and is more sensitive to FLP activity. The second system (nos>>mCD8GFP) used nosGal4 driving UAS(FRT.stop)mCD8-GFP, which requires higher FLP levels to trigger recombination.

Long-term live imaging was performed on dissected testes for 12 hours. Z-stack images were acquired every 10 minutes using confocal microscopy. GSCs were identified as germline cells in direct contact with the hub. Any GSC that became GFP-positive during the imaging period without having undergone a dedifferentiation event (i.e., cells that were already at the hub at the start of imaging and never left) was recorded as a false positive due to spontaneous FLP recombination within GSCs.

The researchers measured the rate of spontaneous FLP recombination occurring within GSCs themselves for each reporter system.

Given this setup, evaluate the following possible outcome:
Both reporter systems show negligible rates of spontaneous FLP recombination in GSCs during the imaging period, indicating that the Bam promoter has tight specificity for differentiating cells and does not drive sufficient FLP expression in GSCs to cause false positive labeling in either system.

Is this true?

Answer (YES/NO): NO